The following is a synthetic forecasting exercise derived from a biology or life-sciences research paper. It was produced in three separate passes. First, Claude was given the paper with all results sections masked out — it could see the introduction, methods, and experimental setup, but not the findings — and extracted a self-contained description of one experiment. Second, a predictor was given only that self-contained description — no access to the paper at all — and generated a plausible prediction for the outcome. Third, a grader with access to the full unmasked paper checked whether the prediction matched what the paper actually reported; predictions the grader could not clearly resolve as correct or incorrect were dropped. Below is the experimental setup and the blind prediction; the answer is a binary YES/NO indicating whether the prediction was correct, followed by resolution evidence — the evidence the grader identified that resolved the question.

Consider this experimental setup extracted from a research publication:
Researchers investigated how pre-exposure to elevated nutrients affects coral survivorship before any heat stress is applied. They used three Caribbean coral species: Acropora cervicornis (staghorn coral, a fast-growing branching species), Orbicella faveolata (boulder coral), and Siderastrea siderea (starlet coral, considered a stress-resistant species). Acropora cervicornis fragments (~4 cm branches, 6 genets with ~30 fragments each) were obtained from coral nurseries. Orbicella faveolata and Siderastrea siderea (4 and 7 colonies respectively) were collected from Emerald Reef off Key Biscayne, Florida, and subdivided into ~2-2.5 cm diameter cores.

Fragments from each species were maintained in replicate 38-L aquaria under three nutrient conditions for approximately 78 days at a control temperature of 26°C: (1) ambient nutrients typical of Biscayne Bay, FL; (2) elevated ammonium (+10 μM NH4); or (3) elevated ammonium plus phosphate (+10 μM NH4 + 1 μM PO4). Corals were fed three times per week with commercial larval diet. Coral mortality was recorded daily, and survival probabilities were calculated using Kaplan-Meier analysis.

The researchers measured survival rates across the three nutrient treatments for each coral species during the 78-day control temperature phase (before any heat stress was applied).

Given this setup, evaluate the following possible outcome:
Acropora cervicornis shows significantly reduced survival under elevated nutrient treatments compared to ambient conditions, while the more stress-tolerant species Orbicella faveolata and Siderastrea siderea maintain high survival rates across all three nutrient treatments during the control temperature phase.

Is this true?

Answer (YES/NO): NO